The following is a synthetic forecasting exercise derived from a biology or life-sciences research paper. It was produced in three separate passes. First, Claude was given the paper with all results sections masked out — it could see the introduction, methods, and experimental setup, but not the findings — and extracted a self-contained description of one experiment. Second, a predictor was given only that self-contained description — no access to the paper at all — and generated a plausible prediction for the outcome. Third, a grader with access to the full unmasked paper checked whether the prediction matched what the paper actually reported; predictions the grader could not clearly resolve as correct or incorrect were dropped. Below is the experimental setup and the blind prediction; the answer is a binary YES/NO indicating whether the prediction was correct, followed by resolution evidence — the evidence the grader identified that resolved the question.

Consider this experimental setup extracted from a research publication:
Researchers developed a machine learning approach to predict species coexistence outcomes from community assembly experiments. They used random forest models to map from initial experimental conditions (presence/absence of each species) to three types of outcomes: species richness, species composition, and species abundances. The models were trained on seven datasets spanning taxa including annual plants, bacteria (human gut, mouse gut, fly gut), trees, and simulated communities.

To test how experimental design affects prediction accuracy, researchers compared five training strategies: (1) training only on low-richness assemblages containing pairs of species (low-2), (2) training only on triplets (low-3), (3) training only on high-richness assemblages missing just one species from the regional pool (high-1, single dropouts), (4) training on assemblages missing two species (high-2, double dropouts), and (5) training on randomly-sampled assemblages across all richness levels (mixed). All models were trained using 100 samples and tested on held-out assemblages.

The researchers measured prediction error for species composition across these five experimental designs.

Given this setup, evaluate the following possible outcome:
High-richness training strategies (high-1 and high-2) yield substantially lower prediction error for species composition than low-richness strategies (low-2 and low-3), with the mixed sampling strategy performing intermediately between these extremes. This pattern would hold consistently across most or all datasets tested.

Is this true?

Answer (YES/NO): NO